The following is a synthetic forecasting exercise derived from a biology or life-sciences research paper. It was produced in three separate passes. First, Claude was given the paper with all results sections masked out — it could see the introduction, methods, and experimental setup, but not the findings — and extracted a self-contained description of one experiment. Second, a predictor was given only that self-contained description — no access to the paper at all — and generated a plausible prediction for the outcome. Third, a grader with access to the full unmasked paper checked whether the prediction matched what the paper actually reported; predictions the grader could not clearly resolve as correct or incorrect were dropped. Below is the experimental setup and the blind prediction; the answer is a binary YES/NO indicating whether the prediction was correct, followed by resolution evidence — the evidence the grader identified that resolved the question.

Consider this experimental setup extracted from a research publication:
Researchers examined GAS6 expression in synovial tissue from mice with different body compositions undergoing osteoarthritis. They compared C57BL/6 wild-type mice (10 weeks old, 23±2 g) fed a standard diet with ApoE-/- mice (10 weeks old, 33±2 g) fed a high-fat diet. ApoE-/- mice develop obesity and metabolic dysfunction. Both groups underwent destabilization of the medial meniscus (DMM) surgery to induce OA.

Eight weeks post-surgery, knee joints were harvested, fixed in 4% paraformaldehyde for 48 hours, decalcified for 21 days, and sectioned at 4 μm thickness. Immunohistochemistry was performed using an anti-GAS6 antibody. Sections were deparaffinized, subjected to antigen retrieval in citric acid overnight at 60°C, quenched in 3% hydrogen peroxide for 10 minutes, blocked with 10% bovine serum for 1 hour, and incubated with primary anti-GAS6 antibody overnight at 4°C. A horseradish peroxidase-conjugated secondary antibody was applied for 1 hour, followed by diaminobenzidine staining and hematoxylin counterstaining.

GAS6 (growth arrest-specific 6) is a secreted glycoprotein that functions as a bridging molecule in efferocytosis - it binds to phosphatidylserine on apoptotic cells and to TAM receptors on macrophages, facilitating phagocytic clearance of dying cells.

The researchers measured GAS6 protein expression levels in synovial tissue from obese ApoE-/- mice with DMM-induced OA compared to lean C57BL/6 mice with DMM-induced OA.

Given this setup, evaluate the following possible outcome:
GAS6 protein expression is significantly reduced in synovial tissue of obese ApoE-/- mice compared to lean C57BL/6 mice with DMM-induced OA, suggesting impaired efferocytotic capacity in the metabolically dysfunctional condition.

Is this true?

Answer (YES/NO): YES